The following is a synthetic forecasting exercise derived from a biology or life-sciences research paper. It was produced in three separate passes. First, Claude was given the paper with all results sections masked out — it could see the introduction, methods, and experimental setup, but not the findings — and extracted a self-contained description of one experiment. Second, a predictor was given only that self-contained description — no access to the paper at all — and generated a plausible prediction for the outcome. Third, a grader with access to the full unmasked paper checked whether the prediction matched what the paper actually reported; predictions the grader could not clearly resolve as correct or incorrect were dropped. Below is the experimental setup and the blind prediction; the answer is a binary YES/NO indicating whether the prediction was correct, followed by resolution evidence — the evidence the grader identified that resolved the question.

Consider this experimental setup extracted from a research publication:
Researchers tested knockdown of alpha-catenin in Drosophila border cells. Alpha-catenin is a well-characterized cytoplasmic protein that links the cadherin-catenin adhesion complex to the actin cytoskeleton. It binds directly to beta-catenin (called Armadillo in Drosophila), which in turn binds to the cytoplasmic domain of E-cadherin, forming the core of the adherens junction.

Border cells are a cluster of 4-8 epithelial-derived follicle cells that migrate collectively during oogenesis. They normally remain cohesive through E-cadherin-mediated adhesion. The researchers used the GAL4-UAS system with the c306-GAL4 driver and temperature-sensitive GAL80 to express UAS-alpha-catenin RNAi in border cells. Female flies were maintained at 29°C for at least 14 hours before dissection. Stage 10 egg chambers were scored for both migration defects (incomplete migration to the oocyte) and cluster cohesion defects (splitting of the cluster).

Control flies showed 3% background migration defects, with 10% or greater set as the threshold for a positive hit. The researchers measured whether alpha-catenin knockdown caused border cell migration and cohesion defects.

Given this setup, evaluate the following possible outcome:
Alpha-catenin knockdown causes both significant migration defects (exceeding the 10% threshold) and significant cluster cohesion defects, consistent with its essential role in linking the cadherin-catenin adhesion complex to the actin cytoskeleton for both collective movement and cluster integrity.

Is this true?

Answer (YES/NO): YES